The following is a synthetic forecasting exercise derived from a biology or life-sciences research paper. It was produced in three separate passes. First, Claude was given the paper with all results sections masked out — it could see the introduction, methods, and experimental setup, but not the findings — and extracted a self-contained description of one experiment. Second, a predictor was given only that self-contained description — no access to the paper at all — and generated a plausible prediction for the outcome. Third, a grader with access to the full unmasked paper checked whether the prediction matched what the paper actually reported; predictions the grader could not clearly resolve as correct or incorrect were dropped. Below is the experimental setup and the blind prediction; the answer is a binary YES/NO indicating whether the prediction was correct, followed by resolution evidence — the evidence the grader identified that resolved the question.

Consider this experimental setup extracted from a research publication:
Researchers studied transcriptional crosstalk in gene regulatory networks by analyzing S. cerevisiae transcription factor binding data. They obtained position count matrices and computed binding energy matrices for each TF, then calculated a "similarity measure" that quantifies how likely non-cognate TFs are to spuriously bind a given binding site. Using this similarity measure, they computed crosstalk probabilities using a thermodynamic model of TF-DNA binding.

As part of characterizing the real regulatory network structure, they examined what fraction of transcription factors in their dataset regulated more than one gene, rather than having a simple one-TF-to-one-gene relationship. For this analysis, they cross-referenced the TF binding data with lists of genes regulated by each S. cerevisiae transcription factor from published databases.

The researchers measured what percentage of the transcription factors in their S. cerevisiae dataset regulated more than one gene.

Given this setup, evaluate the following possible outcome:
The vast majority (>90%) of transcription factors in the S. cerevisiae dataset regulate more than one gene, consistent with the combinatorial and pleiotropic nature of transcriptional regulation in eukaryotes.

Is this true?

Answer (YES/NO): YES